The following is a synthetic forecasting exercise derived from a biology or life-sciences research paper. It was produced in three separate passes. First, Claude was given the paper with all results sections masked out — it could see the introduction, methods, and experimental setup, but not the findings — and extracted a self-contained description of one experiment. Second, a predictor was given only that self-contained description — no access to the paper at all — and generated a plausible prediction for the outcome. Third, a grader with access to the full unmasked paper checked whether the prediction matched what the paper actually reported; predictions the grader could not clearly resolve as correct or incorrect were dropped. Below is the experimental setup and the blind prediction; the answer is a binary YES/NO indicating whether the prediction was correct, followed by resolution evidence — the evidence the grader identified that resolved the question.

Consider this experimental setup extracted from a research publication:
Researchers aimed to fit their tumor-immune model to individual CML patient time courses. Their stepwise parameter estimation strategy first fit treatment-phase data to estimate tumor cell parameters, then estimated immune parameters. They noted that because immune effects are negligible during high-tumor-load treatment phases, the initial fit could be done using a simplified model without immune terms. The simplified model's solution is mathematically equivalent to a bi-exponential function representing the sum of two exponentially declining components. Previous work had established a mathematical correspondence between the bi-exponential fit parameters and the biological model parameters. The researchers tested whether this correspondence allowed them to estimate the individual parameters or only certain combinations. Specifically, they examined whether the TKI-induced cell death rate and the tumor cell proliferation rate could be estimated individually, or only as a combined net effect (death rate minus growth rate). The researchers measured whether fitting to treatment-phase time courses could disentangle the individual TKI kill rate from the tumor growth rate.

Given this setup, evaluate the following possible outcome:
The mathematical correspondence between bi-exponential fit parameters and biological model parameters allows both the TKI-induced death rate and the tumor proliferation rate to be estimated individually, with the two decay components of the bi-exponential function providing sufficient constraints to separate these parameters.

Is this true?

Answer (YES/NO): NO